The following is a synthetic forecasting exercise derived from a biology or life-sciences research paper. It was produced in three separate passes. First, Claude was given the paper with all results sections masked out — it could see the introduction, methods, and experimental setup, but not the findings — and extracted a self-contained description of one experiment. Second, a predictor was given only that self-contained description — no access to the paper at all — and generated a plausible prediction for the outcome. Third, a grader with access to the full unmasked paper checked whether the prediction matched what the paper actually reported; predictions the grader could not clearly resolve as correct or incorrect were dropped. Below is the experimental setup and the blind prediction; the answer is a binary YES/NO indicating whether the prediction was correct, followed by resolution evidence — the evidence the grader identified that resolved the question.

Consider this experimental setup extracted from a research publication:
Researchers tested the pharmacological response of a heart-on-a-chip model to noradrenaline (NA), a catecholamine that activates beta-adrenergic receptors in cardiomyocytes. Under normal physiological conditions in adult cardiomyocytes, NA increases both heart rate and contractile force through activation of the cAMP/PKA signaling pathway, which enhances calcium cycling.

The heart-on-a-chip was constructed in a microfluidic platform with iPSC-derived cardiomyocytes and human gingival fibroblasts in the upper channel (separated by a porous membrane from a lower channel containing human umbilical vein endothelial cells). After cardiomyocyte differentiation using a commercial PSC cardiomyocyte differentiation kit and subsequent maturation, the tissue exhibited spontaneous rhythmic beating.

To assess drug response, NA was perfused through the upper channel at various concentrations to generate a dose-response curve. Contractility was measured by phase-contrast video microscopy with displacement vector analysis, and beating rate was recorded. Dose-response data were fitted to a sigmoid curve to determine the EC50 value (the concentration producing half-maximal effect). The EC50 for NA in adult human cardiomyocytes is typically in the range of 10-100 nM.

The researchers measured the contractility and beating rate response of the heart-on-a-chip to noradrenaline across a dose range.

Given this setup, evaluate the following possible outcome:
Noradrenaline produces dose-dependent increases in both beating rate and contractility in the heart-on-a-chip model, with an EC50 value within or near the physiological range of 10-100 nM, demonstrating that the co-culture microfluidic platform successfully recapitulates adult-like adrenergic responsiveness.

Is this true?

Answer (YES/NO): NO